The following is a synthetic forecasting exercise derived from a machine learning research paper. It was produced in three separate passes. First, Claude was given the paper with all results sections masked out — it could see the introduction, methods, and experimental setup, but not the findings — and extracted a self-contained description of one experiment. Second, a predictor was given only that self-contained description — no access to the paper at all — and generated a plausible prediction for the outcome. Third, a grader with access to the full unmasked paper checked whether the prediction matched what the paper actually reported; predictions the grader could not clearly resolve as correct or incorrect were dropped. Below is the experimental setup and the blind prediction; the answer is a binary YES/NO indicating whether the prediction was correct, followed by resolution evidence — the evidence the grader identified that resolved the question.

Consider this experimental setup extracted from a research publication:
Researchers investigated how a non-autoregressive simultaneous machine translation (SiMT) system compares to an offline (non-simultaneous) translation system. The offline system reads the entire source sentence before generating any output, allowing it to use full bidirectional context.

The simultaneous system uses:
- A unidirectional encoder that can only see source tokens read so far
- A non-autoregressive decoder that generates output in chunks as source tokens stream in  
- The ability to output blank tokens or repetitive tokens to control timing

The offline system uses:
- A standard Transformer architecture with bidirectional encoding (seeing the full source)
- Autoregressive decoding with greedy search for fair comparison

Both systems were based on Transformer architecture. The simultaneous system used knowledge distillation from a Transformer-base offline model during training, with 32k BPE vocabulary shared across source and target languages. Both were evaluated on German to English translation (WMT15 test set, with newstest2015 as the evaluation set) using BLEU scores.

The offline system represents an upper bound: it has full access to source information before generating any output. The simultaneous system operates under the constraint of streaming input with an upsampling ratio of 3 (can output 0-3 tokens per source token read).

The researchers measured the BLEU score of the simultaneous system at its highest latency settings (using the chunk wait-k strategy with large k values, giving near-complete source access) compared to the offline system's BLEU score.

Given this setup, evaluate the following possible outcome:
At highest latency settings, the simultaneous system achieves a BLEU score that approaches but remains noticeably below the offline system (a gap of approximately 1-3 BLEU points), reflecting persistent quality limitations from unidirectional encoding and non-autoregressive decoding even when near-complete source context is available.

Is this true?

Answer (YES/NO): NO